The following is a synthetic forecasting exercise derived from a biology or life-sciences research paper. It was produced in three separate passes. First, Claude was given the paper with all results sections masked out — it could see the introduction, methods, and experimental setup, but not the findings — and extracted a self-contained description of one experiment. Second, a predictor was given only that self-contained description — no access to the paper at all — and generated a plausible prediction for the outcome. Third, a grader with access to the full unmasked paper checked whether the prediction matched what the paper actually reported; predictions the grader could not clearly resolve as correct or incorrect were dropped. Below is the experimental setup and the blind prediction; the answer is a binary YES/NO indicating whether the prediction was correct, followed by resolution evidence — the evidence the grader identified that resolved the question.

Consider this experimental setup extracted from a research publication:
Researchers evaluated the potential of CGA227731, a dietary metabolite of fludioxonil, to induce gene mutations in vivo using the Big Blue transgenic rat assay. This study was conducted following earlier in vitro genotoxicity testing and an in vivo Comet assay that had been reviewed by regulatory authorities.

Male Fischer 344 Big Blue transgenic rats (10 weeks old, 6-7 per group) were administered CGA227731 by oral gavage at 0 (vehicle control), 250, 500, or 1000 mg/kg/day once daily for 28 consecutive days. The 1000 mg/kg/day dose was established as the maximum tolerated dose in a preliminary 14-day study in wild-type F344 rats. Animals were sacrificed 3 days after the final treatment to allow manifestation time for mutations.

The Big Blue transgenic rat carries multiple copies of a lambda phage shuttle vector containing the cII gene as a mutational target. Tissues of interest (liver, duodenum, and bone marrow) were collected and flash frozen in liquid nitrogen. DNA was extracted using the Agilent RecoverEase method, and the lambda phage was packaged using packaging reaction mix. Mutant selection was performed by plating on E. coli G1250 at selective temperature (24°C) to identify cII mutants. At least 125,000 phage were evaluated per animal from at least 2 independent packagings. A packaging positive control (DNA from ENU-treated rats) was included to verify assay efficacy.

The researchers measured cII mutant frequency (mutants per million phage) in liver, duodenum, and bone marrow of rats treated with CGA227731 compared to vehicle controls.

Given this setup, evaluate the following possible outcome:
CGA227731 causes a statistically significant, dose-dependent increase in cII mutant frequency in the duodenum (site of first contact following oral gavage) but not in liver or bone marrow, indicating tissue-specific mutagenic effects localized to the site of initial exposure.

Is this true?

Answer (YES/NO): NO